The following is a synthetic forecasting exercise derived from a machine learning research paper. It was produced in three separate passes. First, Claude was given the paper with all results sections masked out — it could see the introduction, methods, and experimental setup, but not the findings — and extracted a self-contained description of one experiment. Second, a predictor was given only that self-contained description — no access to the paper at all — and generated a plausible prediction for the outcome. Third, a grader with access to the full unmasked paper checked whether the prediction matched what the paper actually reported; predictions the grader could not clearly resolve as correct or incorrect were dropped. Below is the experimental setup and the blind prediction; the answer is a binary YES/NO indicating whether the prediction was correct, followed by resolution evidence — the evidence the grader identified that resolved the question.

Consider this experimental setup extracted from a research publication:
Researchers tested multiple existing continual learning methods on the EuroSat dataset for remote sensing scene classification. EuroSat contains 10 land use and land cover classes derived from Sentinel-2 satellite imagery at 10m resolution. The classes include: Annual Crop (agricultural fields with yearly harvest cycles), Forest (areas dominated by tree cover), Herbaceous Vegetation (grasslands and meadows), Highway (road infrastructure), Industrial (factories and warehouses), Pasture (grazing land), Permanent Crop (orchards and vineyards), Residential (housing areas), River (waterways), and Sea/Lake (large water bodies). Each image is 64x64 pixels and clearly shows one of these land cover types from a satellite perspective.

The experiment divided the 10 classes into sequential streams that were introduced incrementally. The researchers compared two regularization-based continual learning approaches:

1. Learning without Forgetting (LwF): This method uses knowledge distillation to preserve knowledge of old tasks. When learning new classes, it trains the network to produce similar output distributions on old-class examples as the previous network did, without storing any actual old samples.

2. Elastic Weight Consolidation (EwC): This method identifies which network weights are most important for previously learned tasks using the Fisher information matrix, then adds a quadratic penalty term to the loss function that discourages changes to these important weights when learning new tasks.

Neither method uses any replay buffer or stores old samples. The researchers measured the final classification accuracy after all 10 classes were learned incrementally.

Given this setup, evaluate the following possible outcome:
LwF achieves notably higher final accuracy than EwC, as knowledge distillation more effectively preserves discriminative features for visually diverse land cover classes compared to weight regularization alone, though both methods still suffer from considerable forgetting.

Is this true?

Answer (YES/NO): YES